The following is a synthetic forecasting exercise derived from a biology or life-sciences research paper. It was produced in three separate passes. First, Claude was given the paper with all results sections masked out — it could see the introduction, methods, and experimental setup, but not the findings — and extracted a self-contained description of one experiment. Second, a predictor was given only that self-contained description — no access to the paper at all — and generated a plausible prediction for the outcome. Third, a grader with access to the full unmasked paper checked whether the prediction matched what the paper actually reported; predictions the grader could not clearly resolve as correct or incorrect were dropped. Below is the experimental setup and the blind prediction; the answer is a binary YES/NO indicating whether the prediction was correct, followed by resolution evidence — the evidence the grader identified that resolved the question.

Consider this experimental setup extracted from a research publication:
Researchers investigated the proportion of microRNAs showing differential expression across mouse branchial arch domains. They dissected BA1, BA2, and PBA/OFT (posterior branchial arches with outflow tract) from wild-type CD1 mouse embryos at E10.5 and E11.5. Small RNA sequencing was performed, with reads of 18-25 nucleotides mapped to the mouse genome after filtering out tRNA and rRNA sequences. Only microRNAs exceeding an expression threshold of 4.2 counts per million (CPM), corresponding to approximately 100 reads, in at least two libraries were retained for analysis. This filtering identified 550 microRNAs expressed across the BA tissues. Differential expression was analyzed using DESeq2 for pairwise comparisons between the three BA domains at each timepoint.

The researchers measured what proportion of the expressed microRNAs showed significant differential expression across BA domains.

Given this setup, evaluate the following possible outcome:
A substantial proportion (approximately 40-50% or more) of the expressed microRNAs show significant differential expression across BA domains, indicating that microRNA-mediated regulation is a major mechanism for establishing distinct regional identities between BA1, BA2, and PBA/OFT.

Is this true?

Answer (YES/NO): NO